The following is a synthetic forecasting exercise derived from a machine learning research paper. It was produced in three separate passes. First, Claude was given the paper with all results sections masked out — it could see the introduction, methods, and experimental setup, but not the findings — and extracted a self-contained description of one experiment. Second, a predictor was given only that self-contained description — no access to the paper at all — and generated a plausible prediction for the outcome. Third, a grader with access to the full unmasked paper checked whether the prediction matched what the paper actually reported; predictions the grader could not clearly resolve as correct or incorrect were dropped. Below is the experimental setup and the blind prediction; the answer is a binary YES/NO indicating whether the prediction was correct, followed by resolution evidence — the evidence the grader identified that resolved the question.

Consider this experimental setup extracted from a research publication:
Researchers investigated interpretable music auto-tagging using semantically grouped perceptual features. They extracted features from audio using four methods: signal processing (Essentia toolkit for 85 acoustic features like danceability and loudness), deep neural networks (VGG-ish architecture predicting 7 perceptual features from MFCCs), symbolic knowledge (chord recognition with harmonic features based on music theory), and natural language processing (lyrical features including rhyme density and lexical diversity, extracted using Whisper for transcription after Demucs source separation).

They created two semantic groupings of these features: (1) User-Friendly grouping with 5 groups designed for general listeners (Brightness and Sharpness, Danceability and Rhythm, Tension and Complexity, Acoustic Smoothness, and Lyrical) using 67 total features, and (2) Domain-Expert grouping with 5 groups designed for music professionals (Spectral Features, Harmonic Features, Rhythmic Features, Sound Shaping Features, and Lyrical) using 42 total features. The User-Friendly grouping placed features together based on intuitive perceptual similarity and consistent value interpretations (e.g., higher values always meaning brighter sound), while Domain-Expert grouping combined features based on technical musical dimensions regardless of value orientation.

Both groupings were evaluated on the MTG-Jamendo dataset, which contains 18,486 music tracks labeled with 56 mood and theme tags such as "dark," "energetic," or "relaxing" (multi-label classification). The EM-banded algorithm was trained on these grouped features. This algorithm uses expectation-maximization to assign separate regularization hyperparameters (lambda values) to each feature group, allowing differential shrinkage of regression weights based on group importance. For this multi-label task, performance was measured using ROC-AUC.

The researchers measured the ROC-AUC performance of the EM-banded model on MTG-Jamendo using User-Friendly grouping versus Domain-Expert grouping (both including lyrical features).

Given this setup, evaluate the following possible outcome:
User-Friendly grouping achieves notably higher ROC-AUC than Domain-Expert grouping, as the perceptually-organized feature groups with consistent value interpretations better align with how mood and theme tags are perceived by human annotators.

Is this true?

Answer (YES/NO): YES